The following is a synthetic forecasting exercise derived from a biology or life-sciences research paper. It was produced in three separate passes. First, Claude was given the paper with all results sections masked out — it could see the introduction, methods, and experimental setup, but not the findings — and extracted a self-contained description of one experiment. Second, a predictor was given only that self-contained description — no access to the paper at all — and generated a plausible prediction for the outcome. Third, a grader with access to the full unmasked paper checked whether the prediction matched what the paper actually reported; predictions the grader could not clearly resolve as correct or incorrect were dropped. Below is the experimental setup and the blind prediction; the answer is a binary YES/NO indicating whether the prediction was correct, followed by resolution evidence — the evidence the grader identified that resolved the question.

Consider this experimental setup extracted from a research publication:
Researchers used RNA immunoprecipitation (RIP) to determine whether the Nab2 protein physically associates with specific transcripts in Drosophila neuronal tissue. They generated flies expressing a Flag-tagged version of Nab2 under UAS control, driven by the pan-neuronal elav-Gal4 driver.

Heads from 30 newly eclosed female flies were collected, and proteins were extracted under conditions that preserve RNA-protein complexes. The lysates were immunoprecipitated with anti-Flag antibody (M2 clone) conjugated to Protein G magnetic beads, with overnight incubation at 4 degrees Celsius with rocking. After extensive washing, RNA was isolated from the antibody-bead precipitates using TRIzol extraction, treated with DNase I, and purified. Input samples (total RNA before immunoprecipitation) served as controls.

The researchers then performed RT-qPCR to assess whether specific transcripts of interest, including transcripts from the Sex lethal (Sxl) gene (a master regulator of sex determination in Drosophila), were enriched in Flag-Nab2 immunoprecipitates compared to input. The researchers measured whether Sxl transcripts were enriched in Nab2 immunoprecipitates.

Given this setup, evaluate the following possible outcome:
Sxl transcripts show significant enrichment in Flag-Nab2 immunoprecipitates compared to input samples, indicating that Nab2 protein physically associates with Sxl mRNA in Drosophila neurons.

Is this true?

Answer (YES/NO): YES